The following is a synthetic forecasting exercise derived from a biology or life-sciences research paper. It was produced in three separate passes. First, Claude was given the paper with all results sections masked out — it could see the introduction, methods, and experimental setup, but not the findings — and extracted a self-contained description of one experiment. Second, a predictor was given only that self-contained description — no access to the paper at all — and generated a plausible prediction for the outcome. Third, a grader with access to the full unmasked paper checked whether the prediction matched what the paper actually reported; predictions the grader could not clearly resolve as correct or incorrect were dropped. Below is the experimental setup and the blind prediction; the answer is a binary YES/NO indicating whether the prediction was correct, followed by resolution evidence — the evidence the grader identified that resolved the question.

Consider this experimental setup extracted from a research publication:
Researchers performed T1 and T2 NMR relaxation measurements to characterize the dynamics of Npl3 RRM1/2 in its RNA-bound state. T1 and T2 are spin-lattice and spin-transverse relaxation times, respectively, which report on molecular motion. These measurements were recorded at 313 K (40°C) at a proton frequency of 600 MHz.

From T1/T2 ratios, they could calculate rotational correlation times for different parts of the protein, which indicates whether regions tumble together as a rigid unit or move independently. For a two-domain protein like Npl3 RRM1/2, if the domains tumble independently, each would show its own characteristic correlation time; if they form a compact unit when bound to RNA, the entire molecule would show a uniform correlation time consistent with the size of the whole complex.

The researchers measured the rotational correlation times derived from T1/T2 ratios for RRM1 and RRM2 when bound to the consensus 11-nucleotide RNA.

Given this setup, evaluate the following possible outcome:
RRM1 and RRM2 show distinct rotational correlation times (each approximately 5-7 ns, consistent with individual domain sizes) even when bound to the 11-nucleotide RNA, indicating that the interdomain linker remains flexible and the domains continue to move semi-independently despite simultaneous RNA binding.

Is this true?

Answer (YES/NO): NO